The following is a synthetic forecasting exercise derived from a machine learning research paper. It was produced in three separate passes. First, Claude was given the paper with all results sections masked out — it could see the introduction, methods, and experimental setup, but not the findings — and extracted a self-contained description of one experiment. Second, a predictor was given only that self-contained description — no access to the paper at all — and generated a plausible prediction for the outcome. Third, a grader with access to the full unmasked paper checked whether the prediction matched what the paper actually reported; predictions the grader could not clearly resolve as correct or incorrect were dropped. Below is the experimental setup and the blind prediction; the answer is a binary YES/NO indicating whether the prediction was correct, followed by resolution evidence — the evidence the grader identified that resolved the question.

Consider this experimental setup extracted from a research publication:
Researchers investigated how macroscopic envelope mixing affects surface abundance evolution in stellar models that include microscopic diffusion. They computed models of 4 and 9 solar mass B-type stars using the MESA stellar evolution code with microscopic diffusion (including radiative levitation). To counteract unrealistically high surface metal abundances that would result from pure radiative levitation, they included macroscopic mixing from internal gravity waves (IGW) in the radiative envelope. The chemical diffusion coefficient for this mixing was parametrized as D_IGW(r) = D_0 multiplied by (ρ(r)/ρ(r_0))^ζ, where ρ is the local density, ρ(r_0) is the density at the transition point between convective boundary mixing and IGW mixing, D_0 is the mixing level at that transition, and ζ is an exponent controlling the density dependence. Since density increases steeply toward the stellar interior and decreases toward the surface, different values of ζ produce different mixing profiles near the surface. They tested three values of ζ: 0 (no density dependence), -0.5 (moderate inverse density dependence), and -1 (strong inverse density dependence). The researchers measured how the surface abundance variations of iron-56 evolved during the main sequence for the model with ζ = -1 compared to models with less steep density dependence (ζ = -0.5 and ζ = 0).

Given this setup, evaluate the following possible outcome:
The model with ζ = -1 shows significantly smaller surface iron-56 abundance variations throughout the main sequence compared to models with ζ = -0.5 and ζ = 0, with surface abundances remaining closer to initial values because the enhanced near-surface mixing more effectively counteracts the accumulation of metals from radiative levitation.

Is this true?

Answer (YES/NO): YES